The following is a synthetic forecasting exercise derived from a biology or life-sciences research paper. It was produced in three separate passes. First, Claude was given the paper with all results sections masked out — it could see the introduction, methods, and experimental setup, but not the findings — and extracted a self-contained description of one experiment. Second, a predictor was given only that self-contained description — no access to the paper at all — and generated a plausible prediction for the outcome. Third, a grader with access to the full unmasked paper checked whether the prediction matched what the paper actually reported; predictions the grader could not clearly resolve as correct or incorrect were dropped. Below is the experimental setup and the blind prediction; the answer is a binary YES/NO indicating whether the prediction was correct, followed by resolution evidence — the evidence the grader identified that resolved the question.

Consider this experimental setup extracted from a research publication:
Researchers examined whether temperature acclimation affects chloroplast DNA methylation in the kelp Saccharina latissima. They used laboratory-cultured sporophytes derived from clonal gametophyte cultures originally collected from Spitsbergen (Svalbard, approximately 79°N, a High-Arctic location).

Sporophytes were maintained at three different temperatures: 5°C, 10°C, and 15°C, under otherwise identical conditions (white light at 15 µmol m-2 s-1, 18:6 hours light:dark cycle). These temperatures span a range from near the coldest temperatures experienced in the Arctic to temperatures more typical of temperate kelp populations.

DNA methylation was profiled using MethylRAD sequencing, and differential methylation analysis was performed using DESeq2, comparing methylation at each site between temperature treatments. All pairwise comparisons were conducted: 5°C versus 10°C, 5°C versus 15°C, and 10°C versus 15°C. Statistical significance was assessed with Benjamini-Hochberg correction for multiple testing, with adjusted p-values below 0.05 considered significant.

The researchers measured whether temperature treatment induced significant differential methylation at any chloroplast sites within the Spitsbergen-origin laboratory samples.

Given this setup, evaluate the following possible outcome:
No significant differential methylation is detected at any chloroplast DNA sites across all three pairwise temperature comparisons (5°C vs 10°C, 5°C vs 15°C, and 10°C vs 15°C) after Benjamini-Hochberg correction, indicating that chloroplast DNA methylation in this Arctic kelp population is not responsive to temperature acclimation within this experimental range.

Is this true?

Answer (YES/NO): NO